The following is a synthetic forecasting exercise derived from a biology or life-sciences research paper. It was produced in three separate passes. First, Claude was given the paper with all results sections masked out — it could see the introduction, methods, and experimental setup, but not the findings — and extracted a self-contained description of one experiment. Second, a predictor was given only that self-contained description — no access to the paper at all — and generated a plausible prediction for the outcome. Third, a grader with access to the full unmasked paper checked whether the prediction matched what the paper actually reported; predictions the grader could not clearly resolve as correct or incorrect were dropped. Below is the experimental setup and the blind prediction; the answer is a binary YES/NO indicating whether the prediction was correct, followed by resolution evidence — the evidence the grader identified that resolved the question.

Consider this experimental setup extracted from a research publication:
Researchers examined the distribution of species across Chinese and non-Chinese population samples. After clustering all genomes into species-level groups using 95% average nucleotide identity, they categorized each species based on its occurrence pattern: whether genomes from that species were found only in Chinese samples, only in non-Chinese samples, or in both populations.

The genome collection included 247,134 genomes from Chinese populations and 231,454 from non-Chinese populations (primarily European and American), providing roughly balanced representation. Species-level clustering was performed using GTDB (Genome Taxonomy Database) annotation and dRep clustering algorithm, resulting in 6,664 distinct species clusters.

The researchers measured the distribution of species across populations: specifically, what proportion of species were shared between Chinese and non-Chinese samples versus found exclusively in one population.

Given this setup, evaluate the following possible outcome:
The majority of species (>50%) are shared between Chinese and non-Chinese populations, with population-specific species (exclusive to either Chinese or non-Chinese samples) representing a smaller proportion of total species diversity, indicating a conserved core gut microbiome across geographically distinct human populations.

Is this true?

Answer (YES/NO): NO